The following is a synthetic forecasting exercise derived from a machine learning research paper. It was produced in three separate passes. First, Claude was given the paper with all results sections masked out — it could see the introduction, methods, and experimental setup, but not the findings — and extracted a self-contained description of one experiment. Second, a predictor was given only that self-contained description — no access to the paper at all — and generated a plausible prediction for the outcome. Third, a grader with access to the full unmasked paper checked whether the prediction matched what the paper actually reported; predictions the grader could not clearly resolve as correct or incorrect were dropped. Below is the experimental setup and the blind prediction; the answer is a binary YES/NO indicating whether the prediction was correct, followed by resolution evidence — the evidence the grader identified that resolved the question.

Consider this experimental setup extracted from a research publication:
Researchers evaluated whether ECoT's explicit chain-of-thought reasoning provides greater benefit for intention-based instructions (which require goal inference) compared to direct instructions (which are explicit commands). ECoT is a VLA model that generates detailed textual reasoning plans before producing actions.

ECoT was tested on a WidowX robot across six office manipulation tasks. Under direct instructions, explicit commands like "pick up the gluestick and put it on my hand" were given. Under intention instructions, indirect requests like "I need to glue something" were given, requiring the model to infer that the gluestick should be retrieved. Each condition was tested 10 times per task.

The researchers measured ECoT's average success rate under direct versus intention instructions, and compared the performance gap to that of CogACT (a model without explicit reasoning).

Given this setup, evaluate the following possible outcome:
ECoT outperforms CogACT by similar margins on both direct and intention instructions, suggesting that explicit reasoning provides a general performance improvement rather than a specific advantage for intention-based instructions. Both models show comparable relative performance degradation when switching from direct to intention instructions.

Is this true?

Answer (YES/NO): NO